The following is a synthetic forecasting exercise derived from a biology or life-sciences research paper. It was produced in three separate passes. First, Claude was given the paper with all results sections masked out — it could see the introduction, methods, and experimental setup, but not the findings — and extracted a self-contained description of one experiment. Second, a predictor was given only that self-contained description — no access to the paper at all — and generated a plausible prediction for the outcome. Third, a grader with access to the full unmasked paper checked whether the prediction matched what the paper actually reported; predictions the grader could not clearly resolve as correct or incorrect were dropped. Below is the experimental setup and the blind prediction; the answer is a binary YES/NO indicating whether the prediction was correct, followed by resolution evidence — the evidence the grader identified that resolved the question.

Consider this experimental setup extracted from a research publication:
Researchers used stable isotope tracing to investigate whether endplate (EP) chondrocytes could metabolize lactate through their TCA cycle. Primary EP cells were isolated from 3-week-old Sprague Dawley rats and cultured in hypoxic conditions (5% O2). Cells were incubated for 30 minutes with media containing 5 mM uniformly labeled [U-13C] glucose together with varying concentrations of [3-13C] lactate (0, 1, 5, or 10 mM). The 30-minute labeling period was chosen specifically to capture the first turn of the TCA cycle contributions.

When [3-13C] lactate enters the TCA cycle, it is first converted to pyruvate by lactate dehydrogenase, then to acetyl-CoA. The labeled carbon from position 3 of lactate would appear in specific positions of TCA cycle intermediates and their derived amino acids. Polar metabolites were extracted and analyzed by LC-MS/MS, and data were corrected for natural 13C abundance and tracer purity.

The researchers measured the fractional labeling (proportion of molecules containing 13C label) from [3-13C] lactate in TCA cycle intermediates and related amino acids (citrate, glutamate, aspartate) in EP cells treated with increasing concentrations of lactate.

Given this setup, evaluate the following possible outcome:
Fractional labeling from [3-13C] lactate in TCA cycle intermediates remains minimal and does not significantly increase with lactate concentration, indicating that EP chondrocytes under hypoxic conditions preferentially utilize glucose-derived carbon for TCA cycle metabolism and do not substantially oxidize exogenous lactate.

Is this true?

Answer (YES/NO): NO